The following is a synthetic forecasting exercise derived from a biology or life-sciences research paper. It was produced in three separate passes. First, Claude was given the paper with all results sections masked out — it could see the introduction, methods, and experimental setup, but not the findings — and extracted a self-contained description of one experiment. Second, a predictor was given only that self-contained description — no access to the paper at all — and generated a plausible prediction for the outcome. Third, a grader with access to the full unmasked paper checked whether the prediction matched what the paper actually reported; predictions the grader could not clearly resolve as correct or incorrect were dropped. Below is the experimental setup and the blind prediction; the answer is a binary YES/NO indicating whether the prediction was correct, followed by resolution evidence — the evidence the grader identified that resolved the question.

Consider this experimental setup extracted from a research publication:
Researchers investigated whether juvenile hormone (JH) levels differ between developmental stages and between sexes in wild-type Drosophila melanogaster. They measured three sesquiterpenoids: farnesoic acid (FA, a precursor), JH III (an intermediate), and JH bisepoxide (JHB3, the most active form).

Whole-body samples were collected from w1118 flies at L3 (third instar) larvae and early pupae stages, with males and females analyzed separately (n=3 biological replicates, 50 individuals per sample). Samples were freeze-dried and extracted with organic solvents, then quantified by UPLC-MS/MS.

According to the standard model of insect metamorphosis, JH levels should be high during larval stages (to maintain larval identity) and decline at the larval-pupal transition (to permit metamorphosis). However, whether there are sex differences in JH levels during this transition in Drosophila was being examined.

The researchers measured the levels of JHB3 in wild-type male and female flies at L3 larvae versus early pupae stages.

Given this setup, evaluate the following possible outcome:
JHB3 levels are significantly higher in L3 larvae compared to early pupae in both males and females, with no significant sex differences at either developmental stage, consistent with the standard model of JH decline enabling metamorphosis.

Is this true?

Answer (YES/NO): NO